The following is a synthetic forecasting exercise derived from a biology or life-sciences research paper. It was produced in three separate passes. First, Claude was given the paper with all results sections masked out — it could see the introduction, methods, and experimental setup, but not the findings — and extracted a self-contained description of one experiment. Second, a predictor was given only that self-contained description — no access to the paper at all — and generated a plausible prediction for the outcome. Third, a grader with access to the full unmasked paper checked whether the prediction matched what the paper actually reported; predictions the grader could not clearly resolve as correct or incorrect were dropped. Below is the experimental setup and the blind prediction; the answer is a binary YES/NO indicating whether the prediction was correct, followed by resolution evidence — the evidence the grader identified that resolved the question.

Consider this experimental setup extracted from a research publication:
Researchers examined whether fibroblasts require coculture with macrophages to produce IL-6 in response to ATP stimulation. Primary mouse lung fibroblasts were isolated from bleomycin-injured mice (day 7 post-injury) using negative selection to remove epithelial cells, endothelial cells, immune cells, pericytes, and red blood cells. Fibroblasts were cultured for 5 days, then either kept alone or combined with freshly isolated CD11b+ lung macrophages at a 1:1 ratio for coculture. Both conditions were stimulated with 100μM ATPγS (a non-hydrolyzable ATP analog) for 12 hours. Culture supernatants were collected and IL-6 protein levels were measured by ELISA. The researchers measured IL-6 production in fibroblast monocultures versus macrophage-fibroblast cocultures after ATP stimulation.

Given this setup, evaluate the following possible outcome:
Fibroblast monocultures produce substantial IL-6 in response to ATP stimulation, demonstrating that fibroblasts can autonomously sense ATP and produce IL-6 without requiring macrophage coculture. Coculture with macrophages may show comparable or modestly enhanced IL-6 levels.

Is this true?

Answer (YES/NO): NO